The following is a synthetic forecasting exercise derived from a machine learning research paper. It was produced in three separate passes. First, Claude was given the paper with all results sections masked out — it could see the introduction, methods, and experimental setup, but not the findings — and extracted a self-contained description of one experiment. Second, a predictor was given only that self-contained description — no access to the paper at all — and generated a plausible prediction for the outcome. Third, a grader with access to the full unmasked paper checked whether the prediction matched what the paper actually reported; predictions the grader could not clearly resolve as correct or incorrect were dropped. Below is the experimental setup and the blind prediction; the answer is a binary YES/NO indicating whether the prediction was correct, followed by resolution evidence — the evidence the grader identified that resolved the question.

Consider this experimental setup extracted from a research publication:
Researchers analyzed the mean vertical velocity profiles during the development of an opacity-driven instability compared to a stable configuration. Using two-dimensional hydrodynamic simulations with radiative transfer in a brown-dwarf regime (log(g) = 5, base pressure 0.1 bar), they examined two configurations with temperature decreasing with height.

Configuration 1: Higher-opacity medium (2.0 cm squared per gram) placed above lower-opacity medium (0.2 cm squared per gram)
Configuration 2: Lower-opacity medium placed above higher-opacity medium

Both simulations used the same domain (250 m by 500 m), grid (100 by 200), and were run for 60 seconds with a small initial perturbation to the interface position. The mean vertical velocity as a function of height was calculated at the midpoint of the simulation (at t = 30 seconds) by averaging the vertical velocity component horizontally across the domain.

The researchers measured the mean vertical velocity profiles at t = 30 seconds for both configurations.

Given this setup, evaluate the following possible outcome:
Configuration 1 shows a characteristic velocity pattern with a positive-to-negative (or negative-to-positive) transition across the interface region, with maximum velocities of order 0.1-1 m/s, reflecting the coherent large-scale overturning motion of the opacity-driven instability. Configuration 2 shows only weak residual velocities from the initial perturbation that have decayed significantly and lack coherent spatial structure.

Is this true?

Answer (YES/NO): NO